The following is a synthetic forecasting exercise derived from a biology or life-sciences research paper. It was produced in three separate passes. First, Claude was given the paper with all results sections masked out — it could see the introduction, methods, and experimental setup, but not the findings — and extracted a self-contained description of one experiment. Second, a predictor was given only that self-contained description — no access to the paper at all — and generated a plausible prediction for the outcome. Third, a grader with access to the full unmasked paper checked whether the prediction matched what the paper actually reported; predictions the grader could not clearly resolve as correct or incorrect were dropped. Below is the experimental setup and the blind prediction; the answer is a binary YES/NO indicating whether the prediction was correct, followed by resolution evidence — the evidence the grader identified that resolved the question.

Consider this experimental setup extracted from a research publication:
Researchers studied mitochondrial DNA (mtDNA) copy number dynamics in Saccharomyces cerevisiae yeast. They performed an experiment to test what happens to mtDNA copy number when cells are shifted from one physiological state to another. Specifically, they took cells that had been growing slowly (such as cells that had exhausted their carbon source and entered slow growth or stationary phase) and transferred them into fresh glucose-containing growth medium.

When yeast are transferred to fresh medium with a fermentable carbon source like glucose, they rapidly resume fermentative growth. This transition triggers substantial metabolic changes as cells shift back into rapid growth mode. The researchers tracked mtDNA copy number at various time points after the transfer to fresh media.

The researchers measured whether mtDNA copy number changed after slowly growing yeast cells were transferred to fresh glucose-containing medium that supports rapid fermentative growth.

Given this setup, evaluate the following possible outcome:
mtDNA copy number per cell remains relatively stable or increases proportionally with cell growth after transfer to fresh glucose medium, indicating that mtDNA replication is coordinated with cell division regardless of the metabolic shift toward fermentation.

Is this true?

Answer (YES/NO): NO